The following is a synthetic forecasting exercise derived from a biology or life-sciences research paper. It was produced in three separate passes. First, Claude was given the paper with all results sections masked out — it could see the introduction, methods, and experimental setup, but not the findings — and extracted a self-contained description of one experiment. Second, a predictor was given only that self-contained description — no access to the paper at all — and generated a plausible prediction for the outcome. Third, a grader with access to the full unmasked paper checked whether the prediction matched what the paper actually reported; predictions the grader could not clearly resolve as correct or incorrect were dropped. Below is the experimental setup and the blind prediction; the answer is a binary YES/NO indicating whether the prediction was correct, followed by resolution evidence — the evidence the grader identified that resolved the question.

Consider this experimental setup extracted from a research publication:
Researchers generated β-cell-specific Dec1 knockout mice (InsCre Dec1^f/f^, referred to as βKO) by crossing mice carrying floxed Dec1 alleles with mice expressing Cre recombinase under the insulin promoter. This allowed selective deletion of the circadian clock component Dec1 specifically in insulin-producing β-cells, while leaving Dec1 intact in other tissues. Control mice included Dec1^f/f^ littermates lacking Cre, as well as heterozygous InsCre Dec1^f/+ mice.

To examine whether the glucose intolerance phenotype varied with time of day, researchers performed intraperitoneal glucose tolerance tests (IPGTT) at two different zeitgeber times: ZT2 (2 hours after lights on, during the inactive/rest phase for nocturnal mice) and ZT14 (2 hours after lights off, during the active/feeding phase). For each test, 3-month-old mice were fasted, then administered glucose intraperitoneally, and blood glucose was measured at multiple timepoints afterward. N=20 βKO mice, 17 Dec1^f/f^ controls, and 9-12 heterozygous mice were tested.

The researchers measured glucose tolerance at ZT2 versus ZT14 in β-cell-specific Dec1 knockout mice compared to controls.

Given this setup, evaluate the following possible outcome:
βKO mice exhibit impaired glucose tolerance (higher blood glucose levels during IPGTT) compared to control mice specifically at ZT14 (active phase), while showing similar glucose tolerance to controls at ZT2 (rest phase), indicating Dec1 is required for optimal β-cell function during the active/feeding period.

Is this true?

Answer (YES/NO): NO